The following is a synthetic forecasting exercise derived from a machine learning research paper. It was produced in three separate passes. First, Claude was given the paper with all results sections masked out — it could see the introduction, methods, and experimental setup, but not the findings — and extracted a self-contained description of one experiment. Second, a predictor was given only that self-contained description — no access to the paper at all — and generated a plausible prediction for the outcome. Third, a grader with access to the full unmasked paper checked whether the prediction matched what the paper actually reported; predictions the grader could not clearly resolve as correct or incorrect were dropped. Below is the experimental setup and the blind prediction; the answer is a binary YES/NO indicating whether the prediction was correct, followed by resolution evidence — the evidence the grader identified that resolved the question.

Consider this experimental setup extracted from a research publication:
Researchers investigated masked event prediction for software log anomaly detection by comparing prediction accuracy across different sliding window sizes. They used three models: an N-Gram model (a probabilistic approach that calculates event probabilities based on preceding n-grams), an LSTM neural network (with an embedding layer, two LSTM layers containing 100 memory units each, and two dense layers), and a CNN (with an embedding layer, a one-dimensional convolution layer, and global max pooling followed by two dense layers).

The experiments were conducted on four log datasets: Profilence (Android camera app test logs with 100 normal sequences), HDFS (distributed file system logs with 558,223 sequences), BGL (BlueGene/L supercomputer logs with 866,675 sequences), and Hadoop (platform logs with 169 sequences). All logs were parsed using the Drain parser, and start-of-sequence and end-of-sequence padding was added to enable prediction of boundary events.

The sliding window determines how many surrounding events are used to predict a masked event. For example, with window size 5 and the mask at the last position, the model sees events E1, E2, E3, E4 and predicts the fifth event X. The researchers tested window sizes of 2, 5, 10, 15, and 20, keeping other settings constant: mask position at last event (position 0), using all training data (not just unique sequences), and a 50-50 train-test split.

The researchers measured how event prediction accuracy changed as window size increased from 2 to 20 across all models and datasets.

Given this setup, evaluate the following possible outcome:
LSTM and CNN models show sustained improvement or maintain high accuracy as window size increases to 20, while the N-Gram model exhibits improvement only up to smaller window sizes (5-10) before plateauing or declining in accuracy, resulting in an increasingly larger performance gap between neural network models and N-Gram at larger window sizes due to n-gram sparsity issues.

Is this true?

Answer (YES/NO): YES